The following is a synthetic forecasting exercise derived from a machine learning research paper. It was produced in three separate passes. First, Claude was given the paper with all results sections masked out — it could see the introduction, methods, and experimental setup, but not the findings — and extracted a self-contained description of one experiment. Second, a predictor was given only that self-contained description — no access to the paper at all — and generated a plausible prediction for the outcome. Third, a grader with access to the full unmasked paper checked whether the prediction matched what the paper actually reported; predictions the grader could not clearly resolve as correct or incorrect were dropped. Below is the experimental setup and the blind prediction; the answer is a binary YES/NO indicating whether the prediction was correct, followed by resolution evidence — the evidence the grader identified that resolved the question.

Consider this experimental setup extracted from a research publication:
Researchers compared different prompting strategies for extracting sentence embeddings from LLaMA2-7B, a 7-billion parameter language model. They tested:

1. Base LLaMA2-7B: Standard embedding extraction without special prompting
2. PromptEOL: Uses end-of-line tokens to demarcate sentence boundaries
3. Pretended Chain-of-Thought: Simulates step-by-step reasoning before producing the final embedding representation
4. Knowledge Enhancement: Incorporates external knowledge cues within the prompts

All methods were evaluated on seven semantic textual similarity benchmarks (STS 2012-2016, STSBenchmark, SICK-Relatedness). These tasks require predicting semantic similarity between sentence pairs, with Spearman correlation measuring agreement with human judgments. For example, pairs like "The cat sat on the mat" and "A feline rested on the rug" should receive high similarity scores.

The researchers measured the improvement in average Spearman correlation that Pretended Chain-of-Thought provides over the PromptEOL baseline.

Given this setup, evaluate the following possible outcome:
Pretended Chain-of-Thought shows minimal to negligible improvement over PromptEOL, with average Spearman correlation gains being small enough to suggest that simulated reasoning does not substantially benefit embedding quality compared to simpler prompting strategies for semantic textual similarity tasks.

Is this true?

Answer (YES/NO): NO